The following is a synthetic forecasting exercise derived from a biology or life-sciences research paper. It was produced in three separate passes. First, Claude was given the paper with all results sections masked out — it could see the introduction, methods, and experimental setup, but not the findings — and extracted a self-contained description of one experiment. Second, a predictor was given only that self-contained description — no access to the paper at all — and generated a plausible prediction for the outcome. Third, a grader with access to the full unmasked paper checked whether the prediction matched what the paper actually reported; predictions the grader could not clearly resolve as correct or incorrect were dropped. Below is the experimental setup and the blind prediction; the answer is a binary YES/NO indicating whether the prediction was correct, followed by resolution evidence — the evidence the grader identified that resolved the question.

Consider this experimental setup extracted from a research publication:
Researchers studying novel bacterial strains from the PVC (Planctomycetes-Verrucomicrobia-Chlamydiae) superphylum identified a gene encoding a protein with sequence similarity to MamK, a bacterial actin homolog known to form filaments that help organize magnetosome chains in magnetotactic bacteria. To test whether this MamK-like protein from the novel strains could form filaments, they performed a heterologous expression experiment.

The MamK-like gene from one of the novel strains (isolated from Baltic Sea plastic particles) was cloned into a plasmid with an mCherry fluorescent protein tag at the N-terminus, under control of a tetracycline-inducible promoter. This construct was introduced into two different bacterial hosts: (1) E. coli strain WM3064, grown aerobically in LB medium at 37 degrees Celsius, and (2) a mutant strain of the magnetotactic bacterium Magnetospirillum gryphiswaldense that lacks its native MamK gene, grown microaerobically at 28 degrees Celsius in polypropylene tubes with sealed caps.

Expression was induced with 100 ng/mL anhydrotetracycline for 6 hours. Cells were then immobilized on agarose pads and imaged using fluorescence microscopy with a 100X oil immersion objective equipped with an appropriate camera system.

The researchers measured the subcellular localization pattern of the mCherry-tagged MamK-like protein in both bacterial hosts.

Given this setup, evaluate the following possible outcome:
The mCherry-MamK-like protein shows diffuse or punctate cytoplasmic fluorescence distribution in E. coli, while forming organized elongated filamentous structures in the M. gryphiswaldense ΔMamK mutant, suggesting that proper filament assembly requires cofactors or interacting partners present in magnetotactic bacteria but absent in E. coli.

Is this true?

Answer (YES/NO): NO